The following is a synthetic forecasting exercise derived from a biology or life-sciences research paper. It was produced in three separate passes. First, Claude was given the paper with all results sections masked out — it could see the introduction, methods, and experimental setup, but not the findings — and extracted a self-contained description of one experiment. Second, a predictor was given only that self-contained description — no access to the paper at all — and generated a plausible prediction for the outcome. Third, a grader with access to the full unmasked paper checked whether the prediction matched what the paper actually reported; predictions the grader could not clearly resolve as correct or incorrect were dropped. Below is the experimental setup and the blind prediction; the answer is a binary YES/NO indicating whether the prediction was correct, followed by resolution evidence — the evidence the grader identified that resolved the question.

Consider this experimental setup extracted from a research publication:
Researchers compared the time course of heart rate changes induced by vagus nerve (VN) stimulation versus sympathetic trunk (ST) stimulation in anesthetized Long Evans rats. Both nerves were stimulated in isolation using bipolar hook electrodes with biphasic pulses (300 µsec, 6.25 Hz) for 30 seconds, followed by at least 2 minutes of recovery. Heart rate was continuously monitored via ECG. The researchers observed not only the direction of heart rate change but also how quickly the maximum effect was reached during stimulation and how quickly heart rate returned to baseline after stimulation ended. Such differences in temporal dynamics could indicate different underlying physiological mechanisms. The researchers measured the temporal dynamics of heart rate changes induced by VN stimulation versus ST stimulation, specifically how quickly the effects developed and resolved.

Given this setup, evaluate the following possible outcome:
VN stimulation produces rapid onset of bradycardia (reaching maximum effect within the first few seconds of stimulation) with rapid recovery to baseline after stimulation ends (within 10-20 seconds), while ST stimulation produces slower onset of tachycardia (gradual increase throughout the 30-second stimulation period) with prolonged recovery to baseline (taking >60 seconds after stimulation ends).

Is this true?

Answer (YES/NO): YES